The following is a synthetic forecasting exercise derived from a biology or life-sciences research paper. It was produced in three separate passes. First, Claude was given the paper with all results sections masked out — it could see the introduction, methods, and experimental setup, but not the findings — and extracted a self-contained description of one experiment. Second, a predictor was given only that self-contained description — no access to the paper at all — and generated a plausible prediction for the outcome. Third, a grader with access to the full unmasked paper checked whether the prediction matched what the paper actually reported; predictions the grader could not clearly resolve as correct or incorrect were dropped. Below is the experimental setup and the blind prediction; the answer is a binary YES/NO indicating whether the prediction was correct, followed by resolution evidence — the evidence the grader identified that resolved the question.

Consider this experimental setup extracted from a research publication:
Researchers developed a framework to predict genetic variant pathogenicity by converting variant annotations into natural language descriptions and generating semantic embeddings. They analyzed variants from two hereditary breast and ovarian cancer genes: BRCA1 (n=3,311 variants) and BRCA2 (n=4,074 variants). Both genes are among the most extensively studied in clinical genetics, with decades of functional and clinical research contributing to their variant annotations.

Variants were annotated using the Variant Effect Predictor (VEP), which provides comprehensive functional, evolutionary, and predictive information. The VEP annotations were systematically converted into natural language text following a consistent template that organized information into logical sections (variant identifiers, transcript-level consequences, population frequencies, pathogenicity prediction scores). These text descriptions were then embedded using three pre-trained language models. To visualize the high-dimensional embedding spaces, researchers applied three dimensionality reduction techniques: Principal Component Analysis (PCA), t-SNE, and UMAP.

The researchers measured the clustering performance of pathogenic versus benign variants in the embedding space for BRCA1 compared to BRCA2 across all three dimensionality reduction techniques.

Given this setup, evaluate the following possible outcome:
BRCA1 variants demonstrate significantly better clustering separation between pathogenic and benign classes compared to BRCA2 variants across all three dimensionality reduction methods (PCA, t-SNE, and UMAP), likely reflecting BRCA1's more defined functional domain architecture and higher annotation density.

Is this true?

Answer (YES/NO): NO